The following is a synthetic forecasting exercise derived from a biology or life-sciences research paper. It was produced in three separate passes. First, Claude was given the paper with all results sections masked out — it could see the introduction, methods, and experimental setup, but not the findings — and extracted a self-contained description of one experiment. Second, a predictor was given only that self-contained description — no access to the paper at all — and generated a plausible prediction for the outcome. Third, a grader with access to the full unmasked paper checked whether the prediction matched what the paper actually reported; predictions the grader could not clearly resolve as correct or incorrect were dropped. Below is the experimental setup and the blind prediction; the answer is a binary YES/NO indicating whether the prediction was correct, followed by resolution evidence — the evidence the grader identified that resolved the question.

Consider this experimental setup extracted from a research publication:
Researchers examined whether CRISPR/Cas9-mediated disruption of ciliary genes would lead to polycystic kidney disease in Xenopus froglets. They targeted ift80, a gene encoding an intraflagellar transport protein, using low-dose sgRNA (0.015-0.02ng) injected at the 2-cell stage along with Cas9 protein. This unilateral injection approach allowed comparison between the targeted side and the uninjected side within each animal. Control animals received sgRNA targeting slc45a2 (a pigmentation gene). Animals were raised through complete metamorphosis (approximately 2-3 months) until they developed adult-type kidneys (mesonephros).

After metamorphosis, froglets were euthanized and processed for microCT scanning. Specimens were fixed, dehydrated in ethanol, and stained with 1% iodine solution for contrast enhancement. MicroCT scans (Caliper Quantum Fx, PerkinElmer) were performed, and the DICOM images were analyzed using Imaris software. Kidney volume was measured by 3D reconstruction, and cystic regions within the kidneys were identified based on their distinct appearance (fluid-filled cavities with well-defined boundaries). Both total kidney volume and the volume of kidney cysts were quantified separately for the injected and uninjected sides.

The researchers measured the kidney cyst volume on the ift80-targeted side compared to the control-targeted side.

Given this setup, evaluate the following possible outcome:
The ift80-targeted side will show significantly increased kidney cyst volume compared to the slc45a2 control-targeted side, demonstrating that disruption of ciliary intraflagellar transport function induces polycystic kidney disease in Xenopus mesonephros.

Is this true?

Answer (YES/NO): YES